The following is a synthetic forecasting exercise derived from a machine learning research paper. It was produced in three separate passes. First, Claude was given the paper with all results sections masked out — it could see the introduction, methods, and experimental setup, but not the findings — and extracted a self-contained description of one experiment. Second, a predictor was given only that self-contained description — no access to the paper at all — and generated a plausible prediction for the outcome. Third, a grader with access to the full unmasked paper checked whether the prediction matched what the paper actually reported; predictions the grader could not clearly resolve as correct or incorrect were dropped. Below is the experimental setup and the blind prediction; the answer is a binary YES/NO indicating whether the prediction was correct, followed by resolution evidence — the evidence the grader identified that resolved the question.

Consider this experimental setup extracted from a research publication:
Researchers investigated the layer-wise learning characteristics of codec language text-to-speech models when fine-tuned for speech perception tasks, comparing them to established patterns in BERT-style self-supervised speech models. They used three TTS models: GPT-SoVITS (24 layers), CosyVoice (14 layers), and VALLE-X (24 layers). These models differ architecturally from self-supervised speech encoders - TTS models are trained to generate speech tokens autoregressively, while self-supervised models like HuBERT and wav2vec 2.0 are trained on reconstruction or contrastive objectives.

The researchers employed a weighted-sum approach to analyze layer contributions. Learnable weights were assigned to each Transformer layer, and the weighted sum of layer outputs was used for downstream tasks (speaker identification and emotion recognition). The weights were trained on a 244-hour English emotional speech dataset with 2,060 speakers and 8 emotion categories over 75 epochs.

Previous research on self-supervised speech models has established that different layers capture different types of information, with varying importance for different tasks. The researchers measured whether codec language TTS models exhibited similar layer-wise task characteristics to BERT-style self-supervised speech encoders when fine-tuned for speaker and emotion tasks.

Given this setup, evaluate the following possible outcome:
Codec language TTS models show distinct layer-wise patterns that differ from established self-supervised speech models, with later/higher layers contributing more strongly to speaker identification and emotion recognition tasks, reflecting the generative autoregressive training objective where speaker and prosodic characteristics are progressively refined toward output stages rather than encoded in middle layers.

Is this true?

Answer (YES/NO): NO